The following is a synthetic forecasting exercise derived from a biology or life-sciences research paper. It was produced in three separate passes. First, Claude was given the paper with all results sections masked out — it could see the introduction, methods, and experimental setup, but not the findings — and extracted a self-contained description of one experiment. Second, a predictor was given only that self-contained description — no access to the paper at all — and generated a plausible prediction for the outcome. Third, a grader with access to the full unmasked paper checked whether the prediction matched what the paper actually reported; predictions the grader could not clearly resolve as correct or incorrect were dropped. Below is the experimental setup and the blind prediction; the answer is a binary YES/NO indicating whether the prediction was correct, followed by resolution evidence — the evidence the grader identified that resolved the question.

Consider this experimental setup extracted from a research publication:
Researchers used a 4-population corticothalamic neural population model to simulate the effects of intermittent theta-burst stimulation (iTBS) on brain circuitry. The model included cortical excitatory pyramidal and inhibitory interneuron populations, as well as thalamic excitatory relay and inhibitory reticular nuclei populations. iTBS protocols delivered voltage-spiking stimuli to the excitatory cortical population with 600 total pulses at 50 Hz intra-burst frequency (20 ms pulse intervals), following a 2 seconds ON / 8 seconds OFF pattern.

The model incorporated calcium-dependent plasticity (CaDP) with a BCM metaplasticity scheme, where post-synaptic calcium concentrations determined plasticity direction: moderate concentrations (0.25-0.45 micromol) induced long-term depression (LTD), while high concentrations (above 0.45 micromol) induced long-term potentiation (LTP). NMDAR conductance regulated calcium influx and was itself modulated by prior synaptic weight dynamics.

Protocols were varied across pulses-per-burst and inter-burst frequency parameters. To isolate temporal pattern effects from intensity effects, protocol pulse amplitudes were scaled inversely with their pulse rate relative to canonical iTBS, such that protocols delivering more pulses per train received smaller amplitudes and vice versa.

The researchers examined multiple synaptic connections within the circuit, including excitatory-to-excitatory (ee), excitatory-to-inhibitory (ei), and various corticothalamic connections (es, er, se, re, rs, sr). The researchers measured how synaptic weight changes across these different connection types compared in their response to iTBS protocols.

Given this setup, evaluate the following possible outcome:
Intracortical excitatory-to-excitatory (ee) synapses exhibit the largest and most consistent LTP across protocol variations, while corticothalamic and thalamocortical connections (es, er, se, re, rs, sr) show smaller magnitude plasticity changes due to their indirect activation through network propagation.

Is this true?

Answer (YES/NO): NO